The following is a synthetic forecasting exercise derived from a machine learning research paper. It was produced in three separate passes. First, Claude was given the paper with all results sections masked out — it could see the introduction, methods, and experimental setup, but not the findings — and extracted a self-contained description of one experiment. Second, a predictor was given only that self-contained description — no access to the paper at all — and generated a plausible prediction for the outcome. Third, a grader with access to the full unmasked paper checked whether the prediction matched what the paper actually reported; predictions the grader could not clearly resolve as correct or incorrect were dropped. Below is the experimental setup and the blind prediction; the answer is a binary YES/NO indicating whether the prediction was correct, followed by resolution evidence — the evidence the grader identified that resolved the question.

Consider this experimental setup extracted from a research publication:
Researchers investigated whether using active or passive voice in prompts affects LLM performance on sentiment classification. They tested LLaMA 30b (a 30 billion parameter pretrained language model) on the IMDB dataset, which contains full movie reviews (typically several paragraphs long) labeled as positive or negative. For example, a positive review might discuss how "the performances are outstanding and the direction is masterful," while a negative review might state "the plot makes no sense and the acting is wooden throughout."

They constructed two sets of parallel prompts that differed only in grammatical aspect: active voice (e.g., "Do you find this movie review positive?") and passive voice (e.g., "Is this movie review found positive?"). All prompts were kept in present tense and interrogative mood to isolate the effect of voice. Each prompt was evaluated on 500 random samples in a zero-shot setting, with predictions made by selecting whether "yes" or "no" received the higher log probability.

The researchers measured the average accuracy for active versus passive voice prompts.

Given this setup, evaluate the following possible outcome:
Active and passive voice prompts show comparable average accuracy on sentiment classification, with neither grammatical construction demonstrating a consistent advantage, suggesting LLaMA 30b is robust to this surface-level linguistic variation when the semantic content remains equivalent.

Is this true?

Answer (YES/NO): NO